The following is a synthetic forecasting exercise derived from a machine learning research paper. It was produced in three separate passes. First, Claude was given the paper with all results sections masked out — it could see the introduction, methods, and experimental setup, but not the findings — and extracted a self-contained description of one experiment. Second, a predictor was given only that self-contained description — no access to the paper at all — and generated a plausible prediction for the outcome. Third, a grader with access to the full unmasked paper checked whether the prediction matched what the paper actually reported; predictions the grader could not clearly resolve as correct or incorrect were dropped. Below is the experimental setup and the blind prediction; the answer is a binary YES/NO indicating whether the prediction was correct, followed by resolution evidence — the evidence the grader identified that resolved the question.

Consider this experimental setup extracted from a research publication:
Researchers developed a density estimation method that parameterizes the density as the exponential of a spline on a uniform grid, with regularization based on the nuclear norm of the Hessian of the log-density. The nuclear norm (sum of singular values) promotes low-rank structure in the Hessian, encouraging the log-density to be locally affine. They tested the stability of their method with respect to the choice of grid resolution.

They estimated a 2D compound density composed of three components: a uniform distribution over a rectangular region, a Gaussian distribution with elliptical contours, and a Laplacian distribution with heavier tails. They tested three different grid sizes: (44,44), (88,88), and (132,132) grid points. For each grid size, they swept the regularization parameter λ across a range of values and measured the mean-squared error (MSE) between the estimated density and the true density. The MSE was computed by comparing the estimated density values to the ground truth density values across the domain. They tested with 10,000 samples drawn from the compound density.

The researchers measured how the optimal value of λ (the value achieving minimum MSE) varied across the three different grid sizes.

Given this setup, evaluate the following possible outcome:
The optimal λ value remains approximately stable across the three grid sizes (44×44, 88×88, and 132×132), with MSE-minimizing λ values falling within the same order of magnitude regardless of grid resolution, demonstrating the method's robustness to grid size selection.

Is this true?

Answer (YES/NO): YES